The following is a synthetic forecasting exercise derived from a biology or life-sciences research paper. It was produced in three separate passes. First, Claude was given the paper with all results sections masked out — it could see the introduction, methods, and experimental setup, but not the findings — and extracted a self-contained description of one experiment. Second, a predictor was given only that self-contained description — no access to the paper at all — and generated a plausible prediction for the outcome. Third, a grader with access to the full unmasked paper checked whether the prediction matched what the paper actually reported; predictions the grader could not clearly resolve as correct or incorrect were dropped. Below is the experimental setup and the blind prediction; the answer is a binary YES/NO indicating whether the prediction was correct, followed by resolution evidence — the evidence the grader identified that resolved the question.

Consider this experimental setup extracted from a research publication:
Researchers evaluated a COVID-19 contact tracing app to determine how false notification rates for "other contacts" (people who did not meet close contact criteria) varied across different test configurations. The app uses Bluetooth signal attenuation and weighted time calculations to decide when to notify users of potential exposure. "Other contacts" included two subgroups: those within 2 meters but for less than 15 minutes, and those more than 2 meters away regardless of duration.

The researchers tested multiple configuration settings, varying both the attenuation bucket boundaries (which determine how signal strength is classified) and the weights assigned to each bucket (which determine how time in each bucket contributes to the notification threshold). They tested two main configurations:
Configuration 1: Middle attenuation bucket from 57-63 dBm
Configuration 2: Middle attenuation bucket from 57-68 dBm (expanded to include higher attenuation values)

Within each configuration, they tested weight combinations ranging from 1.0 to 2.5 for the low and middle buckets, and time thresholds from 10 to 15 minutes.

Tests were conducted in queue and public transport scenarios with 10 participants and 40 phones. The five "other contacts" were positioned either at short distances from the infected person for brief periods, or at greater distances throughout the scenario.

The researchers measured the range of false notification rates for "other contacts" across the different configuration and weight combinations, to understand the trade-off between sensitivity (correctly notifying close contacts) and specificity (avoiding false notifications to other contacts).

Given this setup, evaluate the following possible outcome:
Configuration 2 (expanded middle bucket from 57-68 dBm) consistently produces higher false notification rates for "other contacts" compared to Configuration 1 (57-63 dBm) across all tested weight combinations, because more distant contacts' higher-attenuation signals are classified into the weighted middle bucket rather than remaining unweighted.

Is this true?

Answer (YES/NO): YES